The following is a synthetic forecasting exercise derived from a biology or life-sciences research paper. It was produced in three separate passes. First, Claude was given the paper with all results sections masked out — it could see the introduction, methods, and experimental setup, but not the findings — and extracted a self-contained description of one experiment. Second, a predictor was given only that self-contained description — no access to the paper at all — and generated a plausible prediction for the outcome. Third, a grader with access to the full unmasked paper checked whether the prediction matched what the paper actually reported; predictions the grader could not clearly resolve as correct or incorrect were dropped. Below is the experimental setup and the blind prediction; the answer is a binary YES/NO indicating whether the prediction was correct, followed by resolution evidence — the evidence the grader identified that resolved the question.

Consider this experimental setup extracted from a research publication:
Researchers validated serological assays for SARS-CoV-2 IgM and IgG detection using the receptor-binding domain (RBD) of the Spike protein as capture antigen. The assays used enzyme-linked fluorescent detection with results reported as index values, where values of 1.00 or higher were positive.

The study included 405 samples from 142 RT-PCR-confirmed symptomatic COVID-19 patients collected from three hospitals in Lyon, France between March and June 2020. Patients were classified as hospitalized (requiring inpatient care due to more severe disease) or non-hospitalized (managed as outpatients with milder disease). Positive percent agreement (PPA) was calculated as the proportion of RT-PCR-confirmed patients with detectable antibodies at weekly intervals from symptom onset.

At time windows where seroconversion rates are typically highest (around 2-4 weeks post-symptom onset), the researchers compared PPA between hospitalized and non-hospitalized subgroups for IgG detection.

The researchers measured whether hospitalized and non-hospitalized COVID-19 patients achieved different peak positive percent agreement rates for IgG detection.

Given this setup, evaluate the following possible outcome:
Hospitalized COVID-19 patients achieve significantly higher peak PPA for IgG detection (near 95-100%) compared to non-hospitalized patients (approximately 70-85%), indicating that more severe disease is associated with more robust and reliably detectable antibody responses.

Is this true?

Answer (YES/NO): NO